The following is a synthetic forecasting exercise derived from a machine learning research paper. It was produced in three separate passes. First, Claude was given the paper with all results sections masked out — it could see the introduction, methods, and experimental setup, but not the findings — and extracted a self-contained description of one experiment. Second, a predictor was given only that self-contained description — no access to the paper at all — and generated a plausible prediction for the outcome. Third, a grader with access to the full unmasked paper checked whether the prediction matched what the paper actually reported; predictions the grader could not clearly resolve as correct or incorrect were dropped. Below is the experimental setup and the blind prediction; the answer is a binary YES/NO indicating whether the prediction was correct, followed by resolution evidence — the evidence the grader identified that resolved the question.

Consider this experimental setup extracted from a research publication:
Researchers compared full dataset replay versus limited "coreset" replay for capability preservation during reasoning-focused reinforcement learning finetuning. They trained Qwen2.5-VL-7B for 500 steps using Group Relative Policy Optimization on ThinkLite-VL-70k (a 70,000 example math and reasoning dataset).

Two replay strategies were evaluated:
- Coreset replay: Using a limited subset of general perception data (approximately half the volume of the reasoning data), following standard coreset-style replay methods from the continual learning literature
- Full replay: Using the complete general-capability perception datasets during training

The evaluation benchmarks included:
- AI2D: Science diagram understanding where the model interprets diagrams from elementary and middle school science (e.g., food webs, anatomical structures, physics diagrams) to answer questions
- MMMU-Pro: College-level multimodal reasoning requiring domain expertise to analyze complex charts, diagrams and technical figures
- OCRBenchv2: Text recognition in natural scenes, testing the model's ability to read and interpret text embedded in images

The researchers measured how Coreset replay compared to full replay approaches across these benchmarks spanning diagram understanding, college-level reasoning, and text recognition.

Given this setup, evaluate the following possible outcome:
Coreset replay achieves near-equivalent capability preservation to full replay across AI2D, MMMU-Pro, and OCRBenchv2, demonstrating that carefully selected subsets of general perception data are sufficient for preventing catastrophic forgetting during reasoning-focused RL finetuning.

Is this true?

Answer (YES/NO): NO